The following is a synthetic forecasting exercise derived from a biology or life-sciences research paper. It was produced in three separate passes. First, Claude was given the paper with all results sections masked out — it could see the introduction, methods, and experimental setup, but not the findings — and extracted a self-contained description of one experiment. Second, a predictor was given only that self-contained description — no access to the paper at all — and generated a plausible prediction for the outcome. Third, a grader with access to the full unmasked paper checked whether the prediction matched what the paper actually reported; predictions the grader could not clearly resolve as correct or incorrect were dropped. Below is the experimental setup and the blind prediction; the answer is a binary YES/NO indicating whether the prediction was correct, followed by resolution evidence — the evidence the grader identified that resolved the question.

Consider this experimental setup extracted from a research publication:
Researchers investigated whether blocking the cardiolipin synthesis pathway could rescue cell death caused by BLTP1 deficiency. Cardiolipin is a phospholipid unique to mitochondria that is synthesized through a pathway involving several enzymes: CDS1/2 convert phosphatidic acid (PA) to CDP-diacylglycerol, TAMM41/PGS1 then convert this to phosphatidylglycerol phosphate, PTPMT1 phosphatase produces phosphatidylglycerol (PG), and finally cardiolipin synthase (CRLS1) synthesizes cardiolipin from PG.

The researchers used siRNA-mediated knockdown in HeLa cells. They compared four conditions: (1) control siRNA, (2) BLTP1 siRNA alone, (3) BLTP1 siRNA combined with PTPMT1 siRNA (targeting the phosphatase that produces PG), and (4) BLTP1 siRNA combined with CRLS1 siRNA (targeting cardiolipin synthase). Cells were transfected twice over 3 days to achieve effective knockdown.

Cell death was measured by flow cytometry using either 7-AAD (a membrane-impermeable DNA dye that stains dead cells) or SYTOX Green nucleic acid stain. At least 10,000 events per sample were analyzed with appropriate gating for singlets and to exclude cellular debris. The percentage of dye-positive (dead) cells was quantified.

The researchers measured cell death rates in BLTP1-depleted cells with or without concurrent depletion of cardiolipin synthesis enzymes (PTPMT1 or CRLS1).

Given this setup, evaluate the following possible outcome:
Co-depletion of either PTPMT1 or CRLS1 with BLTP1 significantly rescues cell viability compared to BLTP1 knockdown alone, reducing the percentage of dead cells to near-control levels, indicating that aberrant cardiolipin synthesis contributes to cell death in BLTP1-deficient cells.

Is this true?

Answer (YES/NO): NO